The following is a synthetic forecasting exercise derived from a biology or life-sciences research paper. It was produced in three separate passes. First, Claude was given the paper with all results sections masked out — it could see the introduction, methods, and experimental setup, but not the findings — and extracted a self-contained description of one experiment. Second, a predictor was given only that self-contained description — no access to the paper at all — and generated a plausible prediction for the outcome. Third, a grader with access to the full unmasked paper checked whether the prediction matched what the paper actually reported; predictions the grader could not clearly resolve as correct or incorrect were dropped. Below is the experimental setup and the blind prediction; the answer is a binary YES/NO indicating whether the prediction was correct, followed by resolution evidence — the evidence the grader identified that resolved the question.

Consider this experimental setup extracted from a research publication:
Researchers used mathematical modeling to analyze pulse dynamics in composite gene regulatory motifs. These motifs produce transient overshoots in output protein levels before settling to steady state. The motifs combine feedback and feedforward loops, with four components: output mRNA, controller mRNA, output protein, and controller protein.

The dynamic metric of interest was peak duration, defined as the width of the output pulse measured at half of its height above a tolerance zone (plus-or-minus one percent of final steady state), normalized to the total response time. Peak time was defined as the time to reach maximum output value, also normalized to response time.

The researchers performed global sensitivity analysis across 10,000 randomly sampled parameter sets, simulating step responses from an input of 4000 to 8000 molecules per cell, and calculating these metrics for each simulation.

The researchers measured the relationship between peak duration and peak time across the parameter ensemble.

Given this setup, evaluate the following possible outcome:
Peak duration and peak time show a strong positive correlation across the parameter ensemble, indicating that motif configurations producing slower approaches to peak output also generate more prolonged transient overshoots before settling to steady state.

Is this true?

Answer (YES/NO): NO